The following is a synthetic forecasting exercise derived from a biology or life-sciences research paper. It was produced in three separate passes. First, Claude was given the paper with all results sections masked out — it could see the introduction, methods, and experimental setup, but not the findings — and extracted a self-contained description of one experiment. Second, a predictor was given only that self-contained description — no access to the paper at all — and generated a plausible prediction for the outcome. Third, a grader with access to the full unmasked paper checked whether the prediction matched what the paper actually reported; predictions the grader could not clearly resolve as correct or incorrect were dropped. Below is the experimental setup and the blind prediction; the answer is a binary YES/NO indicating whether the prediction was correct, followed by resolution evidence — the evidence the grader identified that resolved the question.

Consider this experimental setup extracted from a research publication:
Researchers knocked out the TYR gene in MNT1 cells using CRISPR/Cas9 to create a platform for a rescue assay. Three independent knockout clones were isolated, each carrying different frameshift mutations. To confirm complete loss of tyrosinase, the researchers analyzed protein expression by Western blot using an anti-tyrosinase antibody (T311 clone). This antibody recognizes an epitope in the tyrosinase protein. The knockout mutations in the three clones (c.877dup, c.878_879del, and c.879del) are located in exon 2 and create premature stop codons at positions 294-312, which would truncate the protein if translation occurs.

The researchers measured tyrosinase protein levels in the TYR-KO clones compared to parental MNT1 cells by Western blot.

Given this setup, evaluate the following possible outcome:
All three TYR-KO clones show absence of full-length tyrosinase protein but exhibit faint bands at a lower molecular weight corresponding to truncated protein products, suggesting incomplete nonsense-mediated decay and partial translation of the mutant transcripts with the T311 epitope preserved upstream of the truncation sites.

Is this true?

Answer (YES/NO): NO